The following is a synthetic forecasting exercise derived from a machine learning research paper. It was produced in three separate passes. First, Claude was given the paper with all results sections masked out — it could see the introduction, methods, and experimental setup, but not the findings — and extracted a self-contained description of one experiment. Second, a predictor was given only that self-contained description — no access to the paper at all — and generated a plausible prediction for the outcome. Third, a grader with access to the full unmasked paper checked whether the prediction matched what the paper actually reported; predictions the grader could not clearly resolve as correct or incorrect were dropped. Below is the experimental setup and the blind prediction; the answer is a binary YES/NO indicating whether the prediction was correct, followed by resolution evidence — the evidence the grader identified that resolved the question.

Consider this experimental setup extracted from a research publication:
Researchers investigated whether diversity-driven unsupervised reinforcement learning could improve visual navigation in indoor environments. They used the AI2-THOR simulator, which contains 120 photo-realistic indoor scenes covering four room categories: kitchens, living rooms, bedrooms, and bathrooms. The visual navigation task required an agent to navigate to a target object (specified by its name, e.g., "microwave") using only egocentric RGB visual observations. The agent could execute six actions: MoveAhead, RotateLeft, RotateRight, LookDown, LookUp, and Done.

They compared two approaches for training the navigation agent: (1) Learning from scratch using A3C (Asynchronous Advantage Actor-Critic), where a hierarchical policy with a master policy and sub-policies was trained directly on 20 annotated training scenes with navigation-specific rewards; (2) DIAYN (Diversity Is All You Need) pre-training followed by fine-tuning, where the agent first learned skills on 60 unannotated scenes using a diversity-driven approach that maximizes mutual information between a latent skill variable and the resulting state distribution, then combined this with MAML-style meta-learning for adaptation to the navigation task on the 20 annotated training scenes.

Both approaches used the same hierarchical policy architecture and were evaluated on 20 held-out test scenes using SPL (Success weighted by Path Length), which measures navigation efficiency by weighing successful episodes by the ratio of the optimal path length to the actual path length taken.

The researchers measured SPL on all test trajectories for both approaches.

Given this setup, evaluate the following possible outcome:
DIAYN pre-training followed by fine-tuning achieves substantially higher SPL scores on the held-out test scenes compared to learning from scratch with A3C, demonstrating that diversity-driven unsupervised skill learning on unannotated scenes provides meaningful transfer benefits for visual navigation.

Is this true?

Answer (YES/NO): NO